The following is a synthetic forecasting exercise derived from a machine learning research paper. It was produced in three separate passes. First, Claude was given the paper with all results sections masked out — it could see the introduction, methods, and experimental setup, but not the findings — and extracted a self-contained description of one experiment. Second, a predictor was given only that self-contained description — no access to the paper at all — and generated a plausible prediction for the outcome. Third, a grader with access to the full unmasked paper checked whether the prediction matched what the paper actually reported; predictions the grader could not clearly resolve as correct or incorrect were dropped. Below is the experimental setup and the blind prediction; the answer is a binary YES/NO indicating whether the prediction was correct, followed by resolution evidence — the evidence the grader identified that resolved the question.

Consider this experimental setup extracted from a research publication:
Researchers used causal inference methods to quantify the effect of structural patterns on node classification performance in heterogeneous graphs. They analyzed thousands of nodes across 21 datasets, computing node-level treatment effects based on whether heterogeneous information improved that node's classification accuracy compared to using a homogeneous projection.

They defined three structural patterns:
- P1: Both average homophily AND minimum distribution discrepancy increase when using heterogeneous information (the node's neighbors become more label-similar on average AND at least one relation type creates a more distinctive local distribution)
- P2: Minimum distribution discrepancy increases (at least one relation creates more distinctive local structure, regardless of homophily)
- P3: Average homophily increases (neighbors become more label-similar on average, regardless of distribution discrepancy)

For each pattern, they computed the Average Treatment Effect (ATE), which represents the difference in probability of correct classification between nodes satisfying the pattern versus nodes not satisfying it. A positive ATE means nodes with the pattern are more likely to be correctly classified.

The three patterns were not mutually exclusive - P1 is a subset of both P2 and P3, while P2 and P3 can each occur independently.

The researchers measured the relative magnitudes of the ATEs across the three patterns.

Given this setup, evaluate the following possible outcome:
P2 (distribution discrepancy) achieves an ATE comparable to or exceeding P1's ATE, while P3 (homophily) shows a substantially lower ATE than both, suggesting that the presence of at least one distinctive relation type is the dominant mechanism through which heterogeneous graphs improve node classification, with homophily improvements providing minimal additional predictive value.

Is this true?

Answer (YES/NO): NO